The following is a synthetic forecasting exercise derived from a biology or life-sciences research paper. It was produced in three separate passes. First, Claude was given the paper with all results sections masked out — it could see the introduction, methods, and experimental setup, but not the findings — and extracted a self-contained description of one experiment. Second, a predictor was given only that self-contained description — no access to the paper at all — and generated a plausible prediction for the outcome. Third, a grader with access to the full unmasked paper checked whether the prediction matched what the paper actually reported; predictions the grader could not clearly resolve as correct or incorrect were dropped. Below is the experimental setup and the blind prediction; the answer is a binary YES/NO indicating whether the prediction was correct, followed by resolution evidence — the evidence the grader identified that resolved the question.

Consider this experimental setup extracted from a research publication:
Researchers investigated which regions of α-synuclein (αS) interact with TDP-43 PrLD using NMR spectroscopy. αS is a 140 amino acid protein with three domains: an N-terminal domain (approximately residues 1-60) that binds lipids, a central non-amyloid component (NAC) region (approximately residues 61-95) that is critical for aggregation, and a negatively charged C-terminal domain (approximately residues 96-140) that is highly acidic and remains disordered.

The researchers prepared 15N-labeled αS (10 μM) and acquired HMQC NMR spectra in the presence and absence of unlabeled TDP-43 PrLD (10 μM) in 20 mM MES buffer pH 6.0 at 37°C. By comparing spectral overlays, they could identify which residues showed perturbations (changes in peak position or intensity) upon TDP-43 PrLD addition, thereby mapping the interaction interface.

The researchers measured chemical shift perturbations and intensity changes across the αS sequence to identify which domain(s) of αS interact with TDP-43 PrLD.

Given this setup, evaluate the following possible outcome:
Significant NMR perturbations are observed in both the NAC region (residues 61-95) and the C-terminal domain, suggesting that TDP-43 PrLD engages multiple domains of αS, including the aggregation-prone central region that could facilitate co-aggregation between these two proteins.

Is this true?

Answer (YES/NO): NO